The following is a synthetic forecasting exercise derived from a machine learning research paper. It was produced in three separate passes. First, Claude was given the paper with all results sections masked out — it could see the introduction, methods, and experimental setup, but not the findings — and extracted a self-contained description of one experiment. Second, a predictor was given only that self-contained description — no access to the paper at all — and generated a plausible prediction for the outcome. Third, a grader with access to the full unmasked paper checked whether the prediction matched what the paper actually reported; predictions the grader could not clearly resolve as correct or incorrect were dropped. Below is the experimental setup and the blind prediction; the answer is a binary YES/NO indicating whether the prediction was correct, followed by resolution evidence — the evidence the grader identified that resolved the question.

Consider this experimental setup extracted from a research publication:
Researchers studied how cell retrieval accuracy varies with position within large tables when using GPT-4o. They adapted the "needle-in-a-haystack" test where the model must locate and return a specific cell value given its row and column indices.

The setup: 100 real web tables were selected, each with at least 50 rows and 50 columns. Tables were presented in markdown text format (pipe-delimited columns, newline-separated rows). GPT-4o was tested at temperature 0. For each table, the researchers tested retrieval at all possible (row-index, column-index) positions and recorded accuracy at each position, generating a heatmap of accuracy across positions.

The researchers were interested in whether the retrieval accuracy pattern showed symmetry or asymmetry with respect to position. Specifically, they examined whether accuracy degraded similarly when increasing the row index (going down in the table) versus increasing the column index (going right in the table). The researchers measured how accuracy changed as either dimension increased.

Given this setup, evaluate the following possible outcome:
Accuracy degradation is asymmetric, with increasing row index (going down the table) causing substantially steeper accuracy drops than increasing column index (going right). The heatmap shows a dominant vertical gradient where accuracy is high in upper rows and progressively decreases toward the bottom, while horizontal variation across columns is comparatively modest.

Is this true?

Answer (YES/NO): NO